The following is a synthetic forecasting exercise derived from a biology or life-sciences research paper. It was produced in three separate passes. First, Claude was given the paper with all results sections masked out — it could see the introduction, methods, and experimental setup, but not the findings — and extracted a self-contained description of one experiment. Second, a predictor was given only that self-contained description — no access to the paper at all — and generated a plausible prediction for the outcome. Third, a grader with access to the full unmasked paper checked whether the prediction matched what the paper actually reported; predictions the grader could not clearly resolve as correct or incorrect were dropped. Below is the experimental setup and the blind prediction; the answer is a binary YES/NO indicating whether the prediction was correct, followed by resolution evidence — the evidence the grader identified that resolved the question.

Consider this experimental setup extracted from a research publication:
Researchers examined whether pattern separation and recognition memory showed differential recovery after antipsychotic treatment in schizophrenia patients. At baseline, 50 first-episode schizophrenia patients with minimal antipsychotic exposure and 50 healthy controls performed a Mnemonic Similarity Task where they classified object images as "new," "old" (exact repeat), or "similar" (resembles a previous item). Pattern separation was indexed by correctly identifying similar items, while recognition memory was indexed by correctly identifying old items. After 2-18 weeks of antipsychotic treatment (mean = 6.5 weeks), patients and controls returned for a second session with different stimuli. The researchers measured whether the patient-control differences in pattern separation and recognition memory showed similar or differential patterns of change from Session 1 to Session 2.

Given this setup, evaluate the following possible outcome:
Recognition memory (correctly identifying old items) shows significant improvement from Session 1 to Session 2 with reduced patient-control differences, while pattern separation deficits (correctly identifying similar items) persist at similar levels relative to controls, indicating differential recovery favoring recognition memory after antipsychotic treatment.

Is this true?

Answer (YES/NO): NO